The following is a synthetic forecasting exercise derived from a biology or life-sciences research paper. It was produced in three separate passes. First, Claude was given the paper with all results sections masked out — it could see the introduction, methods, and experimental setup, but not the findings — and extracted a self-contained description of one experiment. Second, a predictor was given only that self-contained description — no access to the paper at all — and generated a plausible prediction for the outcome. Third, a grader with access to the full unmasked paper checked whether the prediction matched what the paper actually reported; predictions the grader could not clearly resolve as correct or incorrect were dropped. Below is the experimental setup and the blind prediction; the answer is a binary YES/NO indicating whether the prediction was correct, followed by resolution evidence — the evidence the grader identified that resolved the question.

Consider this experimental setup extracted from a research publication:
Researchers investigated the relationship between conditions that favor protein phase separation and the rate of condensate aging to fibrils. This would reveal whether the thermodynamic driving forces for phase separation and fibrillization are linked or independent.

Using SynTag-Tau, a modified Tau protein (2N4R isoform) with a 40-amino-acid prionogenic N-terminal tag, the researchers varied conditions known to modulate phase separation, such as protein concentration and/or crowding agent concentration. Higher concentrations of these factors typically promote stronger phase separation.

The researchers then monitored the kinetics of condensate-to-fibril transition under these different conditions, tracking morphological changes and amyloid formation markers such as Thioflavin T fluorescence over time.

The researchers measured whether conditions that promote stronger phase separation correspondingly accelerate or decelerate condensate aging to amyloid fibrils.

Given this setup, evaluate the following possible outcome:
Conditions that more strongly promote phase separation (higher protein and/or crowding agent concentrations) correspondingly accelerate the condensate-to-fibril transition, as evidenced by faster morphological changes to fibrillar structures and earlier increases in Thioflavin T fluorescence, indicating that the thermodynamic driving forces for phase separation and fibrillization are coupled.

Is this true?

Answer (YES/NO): YES